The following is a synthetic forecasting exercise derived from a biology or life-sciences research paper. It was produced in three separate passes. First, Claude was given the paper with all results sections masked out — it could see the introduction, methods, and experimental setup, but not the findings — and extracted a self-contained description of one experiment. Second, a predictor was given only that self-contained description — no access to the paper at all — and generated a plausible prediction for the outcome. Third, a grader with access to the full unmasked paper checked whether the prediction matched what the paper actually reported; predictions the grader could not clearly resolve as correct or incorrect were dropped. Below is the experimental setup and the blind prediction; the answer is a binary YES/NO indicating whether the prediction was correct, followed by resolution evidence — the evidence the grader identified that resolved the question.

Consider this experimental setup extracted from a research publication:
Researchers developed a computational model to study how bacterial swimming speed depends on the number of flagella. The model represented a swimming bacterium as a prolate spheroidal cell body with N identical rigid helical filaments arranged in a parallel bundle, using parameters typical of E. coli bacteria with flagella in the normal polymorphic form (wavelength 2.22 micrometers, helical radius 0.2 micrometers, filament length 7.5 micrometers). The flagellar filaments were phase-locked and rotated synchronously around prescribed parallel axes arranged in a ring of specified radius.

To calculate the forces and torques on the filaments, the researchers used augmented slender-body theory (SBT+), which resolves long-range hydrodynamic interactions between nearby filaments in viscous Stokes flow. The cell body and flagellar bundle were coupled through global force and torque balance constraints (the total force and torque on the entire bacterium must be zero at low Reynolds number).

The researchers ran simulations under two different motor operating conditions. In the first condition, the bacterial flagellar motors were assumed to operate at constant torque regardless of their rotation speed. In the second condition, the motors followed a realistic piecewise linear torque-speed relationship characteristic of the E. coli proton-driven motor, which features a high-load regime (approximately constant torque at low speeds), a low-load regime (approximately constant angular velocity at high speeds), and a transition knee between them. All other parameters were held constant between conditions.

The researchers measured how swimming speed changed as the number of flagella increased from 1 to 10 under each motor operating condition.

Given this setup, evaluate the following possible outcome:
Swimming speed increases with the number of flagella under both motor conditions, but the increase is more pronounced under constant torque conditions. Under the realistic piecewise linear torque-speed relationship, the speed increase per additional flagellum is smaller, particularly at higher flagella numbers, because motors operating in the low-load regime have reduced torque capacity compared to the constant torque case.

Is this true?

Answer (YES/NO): NO